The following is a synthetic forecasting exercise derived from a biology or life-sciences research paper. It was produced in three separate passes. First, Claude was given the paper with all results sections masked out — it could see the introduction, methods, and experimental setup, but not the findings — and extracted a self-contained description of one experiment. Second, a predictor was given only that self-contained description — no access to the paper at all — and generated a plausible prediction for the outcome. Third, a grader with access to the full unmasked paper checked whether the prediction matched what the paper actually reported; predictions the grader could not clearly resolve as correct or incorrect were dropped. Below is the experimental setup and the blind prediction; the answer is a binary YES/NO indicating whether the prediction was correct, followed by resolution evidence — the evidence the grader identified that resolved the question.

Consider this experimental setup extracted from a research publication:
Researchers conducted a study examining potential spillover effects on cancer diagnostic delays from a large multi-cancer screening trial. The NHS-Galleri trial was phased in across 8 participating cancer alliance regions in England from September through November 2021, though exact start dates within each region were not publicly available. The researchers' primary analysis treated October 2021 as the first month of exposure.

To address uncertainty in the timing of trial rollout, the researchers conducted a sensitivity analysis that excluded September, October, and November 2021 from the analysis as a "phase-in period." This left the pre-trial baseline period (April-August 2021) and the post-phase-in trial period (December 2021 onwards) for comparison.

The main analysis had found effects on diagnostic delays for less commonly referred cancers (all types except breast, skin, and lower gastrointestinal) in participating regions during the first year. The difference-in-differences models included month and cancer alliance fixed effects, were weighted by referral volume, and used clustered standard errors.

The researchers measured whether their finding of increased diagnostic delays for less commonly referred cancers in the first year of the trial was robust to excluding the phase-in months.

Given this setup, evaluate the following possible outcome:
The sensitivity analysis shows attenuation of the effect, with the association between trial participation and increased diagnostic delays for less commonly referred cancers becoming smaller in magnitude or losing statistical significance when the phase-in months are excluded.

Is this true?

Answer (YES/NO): NO